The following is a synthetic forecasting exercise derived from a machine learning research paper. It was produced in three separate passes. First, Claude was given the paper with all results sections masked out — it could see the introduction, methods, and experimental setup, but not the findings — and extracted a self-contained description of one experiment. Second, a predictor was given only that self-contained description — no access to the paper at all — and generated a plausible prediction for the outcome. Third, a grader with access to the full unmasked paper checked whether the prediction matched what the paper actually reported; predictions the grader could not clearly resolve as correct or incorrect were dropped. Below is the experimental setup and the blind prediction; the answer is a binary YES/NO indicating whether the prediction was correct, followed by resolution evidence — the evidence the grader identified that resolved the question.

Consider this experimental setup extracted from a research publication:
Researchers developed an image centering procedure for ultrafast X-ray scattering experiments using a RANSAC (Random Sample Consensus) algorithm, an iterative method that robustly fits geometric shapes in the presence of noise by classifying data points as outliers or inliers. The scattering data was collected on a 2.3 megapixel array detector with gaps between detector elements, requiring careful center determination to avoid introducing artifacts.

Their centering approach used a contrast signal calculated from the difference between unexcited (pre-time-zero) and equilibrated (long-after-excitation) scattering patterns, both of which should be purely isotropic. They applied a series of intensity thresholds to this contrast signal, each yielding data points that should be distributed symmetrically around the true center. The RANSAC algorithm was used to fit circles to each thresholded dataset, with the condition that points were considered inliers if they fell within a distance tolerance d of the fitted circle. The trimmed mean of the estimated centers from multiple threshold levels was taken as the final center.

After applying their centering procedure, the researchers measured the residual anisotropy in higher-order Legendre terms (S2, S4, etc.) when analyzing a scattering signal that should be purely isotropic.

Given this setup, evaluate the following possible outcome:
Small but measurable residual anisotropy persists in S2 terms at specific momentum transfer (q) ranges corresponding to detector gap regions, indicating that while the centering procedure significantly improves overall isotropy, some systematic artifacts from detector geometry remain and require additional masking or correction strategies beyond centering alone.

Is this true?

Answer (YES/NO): NO